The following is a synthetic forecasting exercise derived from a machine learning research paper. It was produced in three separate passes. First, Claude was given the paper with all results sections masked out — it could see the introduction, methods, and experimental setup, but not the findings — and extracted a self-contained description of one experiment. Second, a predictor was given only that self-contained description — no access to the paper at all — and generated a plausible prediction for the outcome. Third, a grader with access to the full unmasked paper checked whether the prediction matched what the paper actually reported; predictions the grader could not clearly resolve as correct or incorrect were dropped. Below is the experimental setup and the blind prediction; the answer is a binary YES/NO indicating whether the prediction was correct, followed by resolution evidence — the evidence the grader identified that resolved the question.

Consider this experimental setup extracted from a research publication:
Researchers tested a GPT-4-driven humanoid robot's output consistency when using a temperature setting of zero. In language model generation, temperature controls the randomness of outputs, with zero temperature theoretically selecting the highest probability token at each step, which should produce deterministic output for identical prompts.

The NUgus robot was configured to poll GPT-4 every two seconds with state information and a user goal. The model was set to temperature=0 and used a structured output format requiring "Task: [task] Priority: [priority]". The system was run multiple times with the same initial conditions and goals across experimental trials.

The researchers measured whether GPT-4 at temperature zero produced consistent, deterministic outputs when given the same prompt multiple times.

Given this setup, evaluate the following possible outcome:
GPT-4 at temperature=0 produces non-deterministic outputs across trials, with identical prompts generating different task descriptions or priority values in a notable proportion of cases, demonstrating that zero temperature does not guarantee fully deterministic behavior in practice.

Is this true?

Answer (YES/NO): YES